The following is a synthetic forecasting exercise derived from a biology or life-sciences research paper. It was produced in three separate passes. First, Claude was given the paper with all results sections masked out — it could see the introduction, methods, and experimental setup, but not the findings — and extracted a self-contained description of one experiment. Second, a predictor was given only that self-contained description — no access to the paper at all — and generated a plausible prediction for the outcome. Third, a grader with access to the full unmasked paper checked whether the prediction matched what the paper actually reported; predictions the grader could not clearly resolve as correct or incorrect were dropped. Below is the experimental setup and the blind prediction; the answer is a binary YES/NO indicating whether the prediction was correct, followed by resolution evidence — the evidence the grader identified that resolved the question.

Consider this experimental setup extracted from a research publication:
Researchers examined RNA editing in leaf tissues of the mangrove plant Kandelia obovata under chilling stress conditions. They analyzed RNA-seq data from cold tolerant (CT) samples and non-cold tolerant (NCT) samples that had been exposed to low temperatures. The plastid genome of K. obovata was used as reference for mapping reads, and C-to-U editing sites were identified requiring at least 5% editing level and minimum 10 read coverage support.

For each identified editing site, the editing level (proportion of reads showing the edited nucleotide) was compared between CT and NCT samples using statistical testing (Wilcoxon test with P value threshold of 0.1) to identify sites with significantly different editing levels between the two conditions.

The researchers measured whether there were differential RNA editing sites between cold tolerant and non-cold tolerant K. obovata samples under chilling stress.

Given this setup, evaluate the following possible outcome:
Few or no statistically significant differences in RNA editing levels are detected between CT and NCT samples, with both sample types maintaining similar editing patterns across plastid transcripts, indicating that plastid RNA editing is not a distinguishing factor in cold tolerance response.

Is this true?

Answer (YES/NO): NO